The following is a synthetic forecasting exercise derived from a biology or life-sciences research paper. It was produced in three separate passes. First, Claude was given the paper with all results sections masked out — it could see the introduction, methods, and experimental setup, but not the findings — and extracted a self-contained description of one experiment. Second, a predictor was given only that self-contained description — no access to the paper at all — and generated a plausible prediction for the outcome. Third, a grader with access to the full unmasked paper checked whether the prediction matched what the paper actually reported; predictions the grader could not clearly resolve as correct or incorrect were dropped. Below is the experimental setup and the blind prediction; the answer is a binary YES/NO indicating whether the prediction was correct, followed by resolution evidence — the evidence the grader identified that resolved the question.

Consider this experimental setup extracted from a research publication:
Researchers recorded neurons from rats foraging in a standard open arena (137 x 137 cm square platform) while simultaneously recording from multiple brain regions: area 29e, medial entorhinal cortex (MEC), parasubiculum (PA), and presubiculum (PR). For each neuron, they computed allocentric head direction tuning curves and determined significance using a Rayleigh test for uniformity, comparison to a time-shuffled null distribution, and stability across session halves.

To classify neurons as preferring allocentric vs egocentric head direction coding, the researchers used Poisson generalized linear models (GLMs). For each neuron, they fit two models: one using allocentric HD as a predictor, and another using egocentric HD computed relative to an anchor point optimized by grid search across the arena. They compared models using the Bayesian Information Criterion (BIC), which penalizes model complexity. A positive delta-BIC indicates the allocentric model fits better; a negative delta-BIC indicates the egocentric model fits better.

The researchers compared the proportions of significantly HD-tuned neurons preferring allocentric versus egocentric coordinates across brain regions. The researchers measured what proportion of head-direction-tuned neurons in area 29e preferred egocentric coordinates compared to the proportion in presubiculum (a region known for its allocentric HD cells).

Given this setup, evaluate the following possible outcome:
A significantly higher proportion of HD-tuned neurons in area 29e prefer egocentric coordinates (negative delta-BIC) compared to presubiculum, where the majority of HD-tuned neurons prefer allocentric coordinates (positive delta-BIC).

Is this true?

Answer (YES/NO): YES